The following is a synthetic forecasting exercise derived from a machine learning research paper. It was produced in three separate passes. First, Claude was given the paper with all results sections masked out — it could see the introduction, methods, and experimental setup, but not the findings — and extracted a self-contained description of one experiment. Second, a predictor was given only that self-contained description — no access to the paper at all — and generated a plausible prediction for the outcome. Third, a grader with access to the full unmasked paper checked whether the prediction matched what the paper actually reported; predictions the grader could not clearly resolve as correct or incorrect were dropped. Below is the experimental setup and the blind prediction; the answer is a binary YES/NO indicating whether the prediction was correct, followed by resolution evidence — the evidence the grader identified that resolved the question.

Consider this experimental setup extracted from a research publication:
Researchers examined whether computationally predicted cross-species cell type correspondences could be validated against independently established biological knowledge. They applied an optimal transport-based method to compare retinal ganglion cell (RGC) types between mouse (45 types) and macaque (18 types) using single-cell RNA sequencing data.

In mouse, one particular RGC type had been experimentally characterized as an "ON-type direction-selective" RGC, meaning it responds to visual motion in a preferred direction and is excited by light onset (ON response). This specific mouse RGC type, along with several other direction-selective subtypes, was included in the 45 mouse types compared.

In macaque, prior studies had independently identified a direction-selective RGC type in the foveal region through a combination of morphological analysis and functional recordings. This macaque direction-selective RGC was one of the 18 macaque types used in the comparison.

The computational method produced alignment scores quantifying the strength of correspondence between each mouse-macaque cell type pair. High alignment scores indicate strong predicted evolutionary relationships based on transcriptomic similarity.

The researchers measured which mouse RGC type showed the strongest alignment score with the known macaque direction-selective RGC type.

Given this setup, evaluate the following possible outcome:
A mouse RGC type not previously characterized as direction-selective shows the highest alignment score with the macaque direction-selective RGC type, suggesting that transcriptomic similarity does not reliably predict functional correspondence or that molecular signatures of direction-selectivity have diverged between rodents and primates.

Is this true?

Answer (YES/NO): NO